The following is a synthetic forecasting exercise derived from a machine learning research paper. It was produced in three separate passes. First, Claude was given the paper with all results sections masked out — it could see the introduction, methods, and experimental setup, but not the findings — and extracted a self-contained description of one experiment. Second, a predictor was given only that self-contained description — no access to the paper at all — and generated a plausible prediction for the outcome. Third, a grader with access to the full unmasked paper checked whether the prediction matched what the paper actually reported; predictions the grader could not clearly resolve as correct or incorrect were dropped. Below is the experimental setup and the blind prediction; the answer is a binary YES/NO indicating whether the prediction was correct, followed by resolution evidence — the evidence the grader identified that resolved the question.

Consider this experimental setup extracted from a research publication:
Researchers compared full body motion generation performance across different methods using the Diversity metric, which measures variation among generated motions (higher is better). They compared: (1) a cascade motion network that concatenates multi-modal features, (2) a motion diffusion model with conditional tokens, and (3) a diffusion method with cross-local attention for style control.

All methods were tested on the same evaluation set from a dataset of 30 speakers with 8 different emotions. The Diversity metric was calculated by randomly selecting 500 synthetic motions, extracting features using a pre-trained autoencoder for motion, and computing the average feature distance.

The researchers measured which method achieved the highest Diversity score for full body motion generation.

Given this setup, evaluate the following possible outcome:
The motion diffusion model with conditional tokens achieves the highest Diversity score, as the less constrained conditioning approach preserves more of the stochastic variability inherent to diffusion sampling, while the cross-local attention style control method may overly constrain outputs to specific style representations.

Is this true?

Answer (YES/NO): NO